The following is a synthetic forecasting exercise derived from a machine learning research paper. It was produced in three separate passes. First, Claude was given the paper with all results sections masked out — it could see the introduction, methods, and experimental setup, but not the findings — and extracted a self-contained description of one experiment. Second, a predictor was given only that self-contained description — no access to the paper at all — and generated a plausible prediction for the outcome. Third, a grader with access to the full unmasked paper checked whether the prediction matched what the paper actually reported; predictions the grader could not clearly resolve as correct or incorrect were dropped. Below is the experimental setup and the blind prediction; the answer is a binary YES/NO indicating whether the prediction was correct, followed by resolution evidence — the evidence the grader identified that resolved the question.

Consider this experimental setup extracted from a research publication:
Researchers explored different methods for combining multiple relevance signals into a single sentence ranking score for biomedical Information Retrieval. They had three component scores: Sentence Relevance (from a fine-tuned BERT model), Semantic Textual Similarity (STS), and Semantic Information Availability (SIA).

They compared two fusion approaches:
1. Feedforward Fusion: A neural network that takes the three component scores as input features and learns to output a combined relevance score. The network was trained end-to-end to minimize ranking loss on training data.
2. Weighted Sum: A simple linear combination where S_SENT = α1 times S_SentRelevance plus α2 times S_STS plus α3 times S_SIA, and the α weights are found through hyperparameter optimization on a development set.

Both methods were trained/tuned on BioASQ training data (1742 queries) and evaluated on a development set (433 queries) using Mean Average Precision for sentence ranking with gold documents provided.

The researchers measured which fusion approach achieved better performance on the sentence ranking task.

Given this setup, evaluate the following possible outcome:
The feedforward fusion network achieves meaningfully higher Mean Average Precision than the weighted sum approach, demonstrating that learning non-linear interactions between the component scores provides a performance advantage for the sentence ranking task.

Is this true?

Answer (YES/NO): NO